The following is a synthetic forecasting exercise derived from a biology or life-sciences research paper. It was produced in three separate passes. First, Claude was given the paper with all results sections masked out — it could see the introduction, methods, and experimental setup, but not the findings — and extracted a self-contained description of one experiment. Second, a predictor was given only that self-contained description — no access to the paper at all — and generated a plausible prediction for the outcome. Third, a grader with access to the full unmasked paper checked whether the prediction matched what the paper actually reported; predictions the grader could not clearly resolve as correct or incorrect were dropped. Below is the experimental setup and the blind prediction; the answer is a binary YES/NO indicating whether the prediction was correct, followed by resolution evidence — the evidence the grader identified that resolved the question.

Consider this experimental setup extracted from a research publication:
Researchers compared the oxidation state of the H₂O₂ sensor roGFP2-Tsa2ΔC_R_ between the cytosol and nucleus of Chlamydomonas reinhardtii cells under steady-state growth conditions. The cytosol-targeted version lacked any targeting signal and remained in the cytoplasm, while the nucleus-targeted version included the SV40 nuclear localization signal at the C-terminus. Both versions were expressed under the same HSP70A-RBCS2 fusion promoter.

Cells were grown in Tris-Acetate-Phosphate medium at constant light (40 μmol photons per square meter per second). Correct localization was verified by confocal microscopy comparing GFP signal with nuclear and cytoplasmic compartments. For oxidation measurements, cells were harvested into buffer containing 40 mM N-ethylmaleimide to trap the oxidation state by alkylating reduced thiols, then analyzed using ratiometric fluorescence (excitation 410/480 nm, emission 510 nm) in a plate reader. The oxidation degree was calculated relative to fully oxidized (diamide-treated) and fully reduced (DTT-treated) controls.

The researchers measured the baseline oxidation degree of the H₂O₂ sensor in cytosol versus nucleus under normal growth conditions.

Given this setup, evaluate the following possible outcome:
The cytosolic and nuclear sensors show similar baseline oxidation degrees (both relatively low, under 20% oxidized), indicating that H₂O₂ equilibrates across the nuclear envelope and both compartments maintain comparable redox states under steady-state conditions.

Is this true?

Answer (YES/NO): NO